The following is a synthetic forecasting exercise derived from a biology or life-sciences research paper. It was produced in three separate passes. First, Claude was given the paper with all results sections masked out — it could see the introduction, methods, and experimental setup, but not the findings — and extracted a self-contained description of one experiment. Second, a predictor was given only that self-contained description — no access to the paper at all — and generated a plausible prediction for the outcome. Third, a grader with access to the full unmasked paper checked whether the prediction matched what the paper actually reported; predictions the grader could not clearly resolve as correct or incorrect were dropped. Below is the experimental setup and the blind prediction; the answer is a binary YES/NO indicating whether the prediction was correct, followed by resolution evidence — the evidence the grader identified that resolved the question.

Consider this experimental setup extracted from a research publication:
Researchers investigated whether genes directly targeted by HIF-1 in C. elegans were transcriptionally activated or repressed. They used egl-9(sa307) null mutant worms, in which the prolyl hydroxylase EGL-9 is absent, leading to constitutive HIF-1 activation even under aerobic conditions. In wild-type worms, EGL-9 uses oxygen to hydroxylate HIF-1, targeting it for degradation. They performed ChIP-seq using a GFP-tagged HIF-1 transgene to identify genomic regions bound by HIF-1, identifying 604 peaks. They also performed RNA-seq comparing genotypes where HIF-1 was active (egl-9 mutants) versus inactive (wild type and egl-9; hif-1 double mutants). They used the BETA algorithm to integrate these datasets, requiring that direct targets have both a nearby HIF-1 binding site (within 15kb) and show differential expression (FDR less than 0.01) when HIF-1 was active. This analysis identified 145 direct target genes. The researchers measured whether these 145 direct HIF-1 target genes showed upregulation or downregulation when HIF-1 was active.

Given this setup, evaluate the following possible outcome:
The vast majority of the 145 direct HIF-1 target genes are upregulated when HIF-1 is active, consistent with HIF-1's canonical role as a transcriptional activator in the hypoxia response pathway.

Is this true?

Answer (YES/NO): YES